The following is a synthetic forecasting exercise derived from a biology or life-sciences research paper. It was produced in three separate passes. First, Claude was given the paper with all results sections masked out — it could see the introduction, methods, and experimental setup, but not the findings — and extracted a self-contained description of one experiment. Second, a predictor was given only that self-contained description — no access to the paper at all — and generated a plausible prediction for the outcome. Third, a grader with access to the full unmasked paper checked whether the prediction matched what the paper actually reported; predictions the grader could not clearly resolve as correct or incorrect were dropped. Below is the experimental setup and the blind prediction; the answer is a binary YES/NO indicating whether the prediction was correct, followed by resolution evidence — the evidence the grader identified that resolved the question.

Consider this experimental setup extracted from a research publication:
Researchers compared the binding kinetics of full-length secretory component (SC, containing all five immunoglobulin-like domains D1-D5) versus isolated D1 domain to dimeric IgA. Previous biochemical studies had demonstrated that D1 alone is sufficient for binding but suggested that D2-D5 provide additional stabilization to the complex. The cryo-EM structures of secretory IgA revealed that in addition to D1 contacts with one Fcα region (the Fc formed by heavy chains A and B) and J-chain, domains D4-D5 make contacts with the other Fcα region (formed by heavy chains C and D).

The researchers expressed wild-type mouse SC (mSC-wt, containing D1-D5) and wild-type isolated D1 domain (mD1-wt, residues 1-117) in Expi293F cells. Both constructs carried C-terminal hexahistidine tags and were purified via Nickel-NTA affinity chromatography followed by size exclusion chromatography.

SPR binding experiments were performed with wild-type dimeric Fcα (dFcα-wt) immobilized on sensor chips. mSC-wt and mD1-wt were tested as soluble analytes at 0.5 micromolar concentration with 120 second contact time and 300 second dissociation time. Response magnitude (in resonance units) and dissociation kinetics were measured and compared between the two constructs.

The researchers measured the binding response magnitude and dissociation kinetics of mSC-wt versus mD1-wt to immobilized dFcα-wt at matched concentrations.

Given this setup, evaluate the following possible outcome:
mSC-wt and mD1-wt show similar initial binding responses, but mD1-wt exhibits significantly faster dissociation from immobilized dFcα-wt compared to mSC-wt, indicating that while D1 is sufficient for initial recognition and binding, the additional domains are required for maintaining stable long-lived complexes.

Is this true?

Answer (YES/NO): NO